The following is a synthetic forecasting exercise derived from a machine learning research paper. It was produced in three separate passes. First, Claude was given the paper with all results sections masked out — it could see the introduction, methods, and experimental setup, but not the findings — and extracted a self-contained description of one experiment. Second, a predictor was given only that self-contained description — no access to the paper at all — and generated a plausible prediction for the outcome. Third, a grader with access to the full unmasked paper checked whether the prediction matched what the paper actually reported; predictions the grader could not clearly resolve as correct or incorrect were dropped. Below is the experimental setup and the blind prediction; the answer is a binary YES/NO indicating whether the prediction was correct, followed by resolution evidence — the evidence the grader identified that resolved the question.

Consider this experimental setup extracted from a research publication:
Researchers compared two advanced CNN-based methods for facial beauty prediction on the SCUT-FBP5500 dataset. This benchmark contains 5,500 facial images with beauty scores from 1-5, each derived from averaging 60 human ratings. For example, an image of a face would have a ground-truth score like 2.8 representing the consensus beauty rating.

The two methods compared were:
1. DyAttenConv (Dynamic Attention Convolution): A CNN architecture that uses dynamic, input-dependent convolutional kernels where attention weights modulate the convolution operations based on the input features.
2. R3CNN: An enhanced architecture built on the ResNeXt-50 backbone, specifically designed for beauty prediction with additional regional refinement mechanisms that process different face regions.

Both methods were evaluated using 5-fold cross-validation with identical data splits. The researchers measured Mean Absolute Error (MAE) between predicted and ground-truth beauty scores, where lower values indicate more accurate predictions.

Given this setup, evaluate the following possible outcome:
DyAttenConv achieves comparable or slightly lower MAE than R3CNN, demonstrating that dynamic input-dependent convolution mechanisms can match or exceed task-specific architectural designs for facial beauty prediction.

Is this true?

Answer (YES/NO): NO